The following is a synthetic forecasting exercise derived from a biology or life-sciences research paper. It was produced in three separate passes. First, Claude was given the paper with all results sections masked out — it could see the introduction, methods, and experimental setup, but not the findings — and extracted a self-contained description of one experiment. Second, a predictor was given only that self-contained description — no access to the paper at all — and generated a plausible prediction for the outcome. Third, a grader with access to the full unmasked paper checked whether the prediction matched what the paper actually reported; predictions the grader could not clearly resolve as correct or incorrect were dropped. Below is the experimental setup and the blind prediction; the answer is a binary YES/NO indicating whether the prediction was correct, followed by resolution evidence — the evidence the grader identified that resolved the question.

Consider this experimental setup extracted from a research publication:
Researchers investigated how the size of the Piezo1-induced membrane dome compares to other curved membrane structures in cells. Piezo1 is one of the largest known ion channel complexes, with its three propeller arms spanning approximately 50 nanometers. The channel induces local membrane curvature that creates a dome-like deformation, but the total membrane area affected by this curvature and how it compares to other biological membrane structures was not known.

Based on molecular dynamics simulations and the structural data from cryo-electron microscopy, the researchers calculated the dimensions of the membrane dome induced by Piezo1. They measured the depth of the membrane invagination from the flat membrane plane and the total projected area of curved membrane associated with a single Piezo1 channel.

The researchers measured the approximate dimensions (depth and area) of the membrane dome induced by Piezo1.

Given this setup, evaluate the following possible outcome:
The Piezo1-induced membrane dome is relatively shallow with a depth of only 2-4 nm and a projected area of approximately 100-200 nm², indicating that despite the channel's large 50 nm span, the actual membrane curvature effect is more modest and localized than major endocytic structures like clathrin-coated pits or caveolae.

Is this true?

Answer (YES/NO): NO